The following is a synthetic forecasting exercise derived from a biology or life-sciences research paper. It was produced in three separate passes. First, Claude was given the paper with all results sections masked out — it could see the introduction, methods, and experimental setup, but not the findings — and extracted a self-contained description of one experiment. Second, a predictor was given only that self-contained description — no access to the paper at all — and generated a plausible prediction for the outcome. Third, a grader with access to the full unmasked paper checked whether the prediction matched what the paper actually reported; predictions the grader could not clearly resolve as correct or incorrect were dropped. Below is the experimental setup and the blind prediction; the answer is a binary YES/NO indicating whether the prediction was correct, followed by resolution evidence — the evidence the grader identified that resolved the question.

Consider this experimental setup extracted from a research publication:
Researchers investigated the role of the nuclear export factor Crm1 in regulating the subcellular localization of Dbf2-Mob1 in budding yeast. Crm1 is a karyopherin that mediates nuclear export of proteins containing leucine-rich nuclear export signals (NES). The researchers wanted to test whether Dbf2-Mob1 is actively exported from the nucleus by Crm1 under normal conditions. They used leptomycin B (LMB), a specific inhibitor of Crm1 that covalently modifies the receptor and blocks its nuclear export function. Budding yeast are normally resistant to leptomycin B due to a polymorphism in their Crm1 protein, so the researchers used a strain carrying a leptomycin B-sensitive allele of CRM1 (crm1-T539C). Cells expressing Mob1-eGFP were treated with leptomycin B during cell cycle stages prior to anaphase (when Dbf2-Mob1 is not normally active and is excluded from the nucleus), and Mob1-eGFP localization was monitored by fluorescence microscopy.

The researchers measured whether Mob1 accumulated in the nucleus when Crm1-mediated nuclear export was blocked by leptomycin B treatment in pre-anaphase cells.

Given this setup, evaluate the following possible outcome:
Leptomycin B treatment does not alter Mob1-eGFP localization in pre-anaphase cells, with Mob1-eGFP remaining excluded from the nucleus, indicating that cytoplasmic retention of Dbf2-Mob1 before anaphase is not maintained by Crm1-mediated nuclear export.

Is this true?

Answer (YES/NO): NO